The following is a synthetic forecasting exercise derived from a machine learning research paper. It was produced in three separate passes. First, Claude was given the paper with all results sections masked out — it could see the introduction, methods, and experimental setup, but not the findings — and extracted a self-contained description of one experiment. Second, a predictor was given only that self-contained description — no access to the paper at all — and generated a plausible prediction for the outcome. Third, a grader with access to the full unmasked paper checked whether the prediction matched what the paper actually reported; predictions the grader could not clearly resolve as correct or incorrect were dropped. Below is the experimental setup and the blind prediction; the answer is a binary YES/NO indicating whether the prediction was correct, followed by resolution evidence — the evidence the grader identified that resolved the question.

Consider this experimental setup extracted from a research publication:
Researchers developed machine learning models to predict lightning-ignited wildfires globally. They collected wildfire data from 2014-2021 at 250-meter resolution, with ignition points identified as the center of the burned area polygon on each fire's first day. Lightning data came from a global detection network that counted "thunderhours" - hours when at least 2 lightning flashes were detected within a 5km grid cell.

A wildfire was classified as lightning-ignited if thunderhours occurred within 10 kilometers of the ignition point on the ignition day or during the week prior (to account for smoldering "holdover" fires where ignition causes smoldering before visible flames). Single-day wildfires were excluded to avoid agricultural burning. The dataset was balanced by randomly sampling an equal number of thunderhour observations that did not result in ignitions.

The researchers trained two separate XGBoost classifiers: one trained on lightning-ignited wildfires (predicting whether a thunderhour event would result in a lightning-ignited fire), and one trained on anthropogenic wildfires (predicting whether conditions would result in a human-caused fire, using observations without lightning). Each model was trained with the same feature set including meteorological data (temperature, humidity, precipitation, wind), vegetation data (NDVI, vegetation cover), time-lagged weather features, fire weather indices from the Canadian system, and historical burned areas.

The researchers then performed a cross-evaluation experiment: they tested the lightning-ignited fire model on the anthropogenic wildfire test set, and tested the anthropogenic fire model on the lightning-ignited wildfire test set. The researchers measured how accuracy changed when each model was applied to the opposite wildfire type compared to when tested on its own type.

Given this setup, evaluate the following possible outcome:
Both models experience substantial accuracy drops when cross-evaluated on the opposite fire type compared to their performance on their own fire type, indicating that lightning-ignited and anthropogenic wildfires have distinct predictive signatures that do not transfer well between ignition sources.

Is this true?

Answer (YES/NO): YES